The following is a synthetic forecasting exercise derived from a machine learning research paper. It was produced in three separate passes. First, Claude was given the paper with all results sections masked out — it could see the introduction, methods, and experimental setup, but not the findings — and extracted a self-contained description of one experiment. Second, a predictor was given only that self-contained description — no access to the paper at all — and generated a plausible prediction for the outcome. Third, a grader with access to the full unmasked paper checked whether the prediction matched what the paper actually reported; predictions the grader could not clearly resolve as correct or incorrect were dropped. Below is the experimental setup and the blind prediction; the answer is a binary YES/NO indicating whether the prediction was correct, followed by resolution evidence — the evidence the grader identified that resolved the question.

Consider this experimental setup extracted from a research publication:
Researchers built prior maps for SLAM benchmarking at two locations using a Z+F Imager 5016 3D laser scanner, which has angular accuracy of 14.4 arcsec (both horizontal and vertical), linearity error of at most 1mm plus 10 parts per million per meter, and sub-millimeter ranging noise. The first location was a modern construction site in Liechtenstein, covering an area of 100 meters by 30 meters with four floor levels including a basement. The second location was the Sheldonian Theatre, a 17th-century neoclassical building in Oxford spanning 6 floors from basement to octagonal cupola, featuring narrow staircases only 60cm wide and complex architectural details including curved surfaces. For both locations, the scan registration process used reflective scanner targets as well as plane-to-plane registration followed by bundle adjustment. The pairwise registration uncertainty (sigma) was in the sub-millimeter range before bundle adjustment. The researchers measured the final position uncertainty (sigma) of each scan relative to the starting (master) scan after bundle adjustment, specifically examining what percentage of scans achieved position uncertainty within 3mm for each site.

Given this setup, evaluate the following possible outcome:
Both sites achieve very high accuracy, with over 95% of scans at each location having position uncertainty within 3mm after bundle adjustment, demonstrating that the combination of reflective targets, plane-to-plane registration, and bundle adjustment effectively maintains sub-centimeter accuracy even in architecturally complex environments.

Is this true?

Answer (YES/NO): NO